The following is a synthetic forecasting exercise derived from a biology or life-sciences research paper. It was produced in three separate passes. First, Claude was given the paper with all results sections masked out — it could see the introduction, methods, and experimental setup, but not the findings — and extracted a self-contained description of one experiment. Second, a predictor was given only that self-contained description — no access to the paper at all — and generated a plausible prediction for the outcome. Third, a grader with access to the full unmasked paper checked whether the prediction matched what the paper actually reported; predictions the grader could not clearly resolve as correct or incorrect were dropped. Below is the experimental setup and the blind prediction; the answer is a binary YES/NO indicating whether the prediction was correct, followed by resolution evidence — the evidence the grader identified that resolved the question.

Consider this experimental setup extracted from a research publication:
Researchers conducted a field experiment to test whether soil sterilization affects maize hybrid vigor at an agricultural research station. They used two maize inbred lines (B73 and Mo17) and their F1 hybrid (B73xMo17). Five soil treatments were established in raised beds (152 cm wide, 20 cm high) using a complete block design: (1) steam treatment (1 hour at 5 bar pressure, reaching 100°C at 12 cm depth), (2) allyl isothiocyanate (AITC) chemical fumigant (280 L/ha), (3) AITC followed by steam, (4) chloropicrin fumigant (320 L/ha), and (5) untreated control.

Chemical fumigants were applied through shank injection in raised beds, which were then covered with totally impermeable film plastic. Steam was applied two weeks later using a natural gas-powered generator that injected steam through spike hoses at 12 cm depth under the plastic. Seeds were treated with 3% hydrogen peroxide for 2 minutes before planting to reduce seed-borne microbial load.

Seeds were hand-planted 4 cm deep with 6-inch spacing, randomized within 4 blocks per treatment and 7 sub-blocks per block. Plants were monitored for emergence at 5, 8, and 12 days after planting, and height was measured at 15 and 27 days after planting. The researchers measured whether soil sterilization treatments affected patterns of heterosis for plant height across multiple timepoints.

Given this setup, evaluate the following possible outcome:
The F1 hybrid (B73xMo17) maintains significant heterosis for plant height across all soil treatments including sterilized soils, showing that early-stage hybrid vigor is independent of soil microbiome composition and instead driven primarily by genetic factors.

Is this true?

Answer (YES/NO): NO